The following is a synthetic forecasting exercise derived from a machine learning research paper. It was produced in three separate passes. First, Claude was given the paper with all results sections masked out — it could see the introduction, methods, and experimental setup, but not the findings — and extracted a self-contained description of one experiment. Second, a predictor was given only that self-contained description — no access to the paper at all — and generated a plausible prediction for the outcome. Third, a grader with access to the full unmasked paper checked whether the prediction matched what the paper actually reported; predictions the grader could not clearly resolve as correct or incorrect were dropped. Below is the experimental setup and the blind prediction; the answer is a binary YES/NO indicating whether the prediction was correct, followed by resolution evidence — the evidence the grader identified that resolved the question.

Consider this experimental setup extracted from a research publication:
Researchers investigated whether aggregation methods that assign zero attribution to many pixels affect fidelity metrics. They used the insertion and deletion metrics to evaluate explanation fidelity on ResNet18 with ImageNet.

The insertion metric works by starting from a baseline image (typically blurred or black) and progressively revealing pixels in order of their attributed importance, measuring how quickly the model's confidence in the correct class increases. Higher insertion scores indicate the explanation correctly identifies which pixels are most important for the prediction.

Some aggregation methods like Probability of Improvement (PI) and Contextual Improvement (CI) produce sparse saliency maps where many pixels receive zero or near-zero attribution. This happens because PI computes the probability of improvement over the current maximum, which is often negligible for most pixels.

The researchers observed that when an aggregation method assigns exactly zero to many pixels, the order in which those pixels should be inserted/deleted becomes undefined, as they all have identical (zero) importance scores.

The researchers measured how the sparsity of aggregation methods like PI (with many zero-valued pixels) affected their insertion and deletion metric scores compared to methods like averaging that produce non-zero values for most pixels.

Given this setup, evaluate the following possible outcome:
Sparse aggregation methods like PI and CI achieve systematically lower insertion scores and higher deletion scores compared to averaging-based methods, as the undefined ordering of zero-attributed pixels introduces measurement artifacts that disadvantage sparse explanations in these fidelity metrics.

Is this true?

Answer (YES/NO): YES